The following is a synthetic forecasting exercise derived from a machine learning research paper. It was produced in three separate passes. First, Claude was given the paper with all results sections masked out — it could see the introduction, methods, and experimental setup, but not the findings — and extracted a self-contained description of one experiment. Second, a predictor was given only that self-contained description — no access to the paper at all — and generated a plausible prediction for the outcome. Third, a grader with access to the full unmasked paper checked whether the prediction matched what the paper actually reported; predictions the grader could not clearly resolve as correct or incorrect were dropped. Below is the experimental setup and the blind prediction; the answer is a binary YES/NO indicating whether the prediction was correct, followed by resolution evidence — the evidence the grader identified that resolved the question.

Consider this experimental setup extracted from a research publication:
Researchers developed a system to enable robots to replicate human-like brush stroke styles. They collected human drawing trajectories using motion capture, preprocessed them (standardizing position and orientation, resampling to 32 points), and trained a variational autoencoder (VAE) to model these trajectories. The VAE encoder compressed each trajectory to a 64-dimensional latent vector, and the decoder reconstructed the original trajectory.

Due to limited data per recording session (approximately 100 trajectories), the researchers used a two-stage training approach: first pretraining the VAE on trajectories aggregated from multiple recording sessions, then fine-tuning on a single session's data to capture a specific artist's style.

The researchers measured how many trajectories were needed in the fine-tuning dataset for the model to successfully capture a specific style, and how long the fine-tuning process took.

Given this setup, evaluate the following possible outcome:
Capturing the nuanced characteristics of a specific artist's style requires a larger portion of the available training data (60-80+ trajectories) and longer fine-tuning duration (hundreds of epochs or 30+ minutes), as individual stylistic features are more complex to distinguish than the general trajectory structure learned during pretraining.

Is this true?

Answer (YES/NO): NO